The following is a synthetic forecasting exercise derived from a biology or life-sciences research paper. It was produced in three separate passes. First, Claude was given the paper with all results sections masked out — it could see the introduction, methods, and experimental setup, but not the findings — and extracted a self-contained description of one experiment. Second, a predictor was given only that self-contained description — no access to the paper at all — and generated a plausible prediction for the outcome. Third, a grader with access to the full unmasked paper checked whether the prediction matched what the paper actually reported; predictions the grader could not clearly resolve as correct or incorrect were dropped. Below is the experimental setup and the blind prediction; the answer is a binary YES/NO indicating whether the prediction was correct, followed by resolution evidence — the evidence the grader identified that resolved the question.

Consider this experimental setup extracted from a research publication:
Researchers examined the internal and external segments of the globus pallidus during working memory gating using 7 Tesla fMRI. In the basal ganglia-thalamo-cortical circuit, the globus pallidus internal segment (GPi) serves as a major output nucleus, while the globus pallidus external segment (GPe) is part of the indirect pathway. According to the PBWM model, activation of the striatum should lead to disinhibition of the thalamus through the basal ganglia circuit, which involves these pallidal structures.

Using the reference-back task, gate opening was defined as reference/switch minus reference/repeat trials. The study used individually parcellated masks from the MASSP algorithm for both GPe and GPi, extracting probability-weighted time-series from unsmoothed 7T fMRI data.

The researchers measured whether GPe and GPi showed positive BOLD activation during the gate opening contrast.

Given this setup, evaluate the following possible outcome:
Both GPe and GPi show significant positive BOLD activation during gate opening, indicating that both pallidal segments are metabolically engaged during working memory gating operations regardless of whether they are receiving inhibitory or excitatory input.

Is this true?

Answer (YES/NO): NO